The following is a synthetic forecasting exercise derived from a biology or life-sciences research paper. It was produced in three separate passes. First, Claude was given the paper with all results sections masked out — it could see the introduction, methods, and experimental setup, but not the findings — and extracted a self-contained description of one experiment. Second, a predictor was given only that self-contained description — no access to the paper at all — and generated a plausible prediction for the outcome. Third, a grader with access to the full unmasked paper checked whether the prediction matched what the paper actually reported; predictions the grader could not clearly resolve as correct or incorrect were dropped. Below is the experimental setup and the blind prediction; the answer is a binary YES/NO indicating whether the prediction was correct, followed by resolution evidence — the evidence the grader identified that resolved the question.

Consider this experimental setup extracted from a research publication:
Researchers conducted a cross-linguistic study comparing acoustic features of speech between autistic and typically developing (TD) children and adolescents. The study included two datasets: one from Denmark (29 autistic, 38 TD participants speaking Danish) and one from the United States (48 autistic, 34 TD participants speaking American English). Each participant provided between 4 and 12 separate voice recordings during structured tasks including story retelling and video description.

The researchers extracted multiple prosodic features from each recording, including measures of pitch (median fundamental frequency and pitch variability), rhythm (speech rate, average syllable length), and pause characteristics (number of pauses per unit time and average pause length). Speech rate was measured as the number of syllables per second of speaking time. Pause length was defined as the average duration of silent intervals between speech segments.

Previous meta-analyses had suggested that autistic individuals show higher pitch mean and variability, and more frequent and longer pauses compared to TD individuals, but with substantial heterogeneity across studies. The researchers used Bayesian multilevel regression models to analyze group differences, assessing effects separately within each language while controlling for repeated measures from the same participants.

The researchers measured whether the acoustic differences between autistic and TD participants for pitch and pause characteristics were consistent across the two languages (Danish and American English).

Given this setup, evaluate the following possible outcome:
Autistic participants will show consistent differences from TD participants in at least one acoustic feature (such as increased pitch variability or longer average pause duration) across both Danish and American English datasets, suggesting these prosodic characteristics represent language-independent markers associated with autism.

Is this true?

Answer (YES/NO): YES